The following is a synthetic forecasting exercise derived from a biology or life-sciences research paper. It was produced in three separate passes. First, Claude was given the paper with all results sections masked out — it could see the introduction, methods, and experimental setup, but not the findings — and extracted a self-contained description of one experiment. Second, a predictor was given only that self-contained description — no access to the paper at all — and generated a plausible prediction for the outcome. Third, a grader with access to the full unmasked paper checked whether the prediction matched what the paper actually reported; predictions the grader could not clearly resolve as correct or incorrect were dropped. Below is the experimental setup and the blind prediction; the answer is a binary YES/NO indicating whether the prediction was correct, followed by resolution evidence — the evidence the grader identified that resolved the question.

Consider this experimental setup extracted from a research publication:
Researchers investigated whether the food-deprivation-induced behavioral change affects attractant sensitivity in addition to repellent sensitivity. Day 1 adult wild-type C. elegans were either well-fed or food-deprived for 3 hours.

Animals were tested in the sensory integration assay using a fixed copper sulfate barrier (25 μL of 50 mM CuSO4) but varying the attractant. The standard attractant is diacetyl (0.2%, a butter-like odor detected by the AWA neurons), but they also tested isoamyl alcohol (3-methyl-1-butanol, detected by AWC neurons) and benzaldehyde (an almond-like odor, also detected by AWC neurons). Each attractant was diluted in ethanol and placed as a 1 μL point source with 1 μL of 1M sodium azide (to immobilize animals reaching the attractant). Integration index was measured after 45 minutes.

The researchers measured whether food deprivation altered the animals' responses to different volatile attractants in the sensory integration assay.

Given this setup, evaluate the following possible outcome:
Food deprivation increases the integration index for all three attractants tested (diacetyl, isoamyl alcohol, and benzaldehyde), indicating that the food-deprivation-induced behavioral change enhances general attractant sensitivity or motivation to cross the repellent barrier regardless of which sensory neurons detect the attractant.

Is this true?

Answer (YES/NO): YES